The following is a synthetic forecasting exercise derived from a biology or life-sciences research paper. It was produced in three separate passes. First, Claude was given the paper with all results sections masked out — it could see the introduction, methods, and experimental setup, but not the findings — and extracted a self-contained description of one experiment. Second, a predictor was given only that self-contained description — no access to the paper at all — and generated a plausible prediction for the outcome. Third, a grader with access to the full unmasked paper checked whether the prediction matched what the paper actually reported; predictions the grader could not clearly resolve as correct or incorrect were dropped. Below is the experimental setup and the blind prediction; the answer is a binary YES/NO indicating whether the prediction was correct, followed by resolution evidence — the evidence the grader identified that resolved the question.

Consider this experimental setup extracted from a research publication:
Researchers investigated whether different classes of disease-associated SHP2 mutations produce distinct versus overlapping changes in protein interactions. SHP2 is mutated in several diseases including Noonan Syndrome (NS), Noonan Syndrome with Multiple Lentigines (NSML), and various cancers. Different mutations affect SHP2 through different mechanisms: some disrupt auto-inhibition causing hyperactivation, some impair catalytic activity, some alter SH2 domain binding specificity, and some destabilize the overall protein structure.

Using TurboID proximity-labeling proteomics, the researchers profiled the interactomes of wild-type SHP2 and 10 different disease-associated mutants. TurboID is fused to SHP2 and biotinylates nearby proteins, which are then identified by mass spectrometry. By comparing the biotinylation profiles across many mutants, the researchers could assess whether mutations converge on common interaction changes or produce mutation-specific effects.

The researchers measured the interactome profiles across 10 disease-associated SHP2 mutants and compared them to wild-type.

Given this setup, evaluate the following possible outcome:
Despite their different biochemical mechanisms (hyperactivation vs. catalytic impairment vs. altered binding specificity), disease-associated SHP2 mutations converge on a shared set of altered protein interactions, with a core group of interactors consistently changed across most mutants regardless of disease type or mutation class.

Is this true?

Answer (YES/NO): NO